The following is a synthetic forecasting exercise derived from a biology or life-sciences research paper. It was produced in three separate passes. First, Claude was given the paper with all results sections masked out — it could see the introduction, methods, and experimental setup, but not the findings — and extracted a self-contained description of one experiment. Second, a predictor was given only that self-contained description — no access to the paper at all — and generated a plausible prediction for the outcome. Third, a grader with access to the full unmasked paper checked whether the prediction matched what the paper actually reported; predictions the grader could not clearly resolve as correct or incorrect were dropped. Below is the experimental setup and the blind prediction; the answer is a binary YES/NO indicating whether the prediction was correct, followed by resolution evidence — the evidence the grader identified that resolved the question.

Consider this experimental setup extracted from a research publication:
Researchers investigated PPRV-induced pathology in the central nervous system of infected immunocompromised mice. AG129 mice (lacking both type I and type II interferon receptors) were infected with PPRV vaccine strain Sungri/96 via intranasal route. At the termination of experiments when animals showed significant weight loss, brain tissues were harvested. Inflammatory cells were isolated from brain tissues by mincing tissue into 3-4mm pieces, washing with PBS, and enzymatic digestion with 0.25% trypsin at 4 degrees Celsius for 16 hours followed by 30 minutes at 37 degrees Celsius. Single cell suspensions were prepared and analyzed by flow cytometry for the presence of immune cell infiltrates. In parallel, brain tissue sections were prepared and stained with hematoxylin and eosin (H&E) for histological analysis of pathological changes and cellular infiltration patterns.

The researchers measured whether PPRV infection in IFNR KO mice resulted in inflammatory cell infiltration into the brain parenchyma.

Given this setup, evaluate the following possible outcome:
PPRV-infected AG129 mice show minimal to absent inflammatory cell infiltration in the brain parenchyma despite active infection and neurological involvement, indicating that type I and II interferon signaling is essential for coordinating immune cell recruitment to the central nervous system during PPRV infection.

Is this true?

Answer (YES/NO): NO